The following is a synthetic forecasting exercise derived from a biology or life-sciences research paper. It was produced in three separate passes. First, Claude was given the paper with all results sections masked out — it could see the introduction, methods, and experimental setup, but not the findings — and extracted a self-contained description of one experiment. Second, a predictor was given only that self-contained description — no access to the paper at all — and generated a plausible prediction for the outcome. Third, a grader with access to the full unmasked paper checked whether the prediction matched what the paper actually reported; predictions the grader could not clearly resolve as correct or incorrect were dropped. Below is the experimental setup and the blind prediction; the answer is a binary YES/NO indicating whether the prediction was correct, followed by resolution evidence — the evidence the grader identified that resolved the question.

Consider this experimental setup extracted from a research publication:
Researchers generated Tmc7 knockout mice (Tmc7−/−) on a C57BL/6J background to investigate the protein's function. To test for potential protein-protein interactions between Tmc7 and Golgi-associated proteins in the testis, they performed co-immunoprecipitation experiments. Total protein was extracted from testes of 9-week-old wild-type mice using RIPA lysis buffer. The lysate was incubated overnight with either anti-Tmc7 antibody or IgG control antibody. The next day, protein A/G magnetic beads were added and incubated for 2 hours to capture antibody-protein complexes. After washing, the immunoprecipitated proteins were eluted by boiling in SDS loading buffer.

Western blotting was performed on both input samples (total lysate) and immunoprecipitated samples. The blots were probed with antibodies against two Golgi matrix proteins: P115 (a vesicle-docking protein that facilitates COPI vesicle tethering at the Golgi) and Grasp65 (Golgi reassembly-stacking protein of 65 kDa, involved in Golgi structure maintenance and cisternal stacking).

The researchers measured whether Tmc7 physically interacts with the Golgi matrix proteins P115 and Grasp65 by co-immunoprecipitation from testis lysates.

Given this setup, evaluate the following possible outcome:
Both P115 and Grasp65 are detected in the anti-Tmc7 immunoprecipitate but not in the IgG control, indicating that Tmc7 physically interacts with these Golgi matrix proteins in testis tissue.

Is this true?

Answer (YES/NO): YES